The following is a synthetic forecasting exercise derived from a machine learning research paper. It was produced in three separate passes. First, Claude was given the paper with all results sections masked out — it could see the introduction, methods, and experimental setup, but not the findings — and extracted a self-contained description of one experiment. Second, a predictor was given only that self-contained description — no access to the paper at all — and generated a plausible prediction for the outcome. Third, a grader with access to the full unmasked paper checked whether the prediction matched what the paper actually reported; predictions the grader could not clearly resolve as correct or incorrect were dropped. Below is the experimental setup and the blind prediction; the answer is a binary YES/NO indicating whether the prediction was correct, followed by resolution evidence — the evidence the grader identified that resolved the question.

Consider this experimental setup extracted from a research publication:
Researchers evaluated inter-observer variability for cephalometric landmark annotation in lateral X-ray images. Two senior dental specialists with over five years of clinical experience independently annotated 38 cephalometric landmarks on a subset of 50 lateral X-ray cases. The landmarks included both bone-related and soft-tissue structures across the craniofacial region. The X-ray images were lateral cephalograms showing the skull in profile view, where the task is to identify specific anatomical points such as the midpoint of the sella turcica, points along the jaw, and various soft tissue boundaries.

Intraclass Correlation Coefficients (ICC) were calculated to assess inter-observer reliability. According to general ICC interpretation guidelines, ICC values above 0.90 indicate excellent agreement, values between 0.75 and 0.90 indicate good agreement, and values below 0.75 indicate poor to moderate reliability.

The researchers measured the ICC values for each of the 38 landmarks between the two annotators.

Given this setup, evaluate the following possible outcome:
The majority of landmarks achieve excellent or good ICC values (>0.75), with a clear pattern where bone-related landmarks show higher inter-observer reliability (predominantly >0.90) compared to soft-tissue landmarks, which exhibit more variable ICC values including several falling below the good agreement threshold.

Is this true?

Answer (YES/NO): NO